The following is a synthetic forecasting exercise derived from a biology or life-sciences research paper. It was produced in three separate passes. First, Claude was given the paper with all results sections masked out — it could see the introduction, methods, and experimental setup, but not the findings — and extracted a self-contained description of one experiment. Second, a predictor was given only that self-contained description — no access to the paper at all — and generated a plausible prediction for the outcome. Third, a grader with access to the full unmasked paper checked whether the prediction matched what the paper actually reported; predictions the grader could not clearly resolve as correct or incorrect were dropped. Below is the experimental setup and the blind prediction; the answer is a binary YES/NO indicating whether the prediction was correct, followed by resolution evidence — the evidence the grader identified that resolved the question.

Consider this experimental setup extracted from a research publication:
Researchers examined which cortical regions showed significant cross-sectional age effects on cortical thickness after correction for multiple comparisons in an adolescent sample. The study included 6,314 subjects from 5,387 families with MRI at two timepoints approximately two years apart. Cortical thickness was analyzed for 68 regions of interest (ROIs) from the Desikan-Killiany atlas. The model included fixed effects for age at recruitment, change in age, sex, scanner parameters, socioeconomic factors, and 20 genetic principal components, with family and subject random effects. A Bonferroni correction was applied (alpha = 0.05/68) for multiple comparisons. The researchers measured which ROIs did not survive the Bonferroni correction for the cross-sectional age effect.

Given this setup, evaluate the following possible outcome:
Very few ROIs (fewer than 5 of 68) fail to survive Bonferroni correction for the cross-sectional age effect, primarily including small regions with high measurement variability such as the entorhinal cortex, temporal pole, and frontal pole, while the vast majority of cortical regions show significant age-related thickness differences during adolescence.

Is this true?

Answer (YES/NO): NO